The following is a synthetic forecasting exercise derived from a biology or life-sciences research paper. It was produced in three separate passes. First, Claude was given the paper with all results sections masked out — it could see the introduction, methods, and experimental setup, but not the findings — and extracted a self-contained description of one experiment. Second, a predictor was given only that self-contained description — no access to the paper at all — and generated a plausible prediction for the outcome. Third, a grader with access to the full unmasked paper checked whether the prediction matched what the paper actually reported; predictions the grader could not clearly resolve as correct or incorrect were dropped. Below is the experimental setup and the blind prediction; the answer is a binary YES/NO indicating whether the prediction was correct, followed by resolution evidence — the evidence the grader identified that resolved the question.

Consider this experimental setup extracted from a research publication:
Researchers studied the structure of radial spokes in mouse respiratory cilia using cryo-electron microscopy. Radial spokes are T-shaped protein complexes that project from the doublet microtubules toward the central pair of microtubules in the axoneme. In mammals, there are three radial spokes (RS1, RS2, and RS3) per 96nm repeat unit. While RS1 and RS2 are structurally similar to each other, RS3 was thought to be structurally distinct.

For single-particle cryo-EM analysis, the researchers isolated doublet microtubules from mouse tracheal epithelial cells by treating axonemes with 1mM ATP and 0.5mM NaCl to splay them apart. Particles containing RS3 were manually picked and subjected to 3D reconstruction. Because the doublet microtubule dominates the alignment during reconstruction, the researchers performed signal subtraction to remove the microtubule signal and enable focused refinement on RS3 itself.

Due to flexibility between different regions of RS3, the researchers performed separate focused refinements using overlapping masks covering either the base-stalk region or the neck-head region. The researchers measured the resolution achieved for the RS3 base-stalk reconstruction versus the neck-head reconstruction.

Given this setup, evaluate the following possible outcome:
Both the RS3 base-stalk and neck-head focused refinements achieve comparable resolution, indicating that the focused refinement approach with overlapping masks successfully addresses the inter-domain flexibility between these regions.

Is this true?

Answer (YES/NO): NO